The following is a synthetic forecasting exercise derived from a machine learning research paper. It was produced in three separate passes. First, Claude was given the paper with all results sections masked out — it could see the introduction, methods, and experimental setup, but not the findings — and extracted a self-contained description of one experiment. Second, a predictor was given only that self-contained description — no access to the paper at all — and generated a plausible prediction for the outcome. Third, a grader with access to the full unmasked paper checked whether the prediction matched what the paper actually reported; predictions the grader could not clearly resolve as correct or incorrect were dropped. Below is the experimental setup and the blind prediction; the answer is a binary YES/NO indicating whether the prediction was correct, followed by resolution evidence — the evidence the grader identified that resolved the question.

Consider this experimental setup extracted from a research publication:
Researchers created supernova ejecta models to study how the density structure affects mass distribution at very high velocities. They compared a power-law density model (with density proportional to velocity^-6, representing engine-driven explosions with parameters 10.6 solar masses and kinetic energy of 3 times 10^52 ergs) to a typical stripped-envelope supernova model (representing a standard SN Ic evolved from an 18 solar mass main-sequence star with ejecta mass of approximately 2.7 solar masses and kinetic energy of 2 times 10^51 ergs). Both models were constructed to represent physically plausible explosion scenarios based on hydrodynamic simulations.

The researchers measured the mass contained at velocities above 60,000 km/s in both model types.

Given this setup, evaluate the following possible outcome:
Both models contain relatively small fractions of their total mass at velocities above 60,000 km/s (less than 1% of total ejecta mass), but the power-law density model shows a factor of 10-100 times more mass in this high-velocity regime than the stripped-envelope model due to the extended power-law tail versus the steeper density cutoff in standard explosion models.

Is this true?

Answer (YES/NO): NO